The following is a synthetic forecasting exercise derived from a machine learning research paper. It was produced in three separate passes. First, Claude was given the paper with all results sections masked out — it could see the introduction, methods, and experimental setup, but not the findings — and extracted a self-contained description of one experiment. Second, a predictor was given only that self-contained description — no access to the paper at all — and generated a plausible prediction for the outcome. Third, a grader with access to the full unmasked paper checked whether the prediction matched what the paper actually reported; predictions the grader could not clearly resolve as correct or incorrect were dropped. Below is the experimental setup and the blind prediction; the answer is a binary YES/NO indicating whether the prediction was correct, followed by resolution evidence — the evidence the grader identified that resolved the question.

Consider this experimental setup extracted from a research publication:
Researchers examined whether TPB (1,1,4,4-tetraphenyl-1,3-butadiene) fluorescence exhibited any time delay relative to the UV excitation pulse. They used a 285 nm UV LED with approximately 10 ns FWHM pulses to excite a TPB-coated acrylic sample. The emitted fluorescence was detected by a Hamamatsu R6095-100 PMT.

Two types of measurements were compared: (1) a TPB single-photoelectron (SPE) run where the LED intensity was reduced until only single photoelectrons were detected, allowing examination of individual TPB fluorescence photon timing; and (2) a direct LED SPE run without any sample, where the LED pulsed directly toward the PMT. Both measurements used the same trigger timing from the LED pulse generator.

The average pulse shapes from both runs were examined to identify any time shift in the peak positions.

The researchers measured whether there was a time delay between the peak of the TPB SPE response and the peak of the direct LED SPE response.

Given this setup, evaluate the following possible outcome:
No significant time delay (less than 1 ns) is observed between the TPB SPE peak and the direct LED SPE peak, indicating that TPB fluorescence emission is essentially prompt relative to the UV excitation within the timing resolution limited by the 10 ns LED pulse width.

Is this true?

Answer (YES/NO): NO